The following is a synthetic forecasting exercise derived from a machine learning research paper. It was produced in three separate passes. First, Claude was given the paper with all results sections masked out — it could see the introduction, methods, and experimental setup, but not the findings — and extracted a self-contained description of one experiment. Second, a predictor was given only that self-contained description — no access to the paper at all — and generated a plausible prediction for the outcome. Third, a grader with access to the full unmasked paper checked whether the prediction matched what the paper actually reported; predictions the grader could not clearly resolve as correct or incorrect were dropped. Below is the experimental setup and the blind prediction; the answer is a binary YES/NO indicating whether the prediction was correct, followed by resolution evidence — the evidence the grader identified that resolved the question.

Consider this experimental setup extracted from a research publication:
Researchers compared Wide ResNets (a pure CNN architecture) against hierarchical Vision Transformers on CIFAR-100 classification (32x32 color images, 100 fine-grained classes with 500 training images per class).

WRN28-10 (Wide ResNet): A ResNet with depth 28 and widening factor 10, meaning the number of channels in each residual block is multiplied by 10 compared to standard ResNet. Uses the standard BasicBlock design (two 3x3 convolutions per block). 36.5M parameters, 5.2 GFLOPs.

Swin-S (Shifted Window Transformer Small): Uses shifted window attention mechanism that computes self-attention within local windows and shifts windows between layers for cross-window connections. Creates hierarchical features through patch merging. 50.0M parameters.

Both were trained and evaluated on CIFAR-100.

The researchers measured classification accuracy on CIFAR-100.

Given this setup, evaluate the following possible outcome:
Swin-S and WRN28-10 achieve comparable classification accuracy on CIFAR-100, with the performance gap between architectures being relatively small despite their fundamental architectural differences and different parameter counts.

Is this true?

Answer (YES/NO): NO